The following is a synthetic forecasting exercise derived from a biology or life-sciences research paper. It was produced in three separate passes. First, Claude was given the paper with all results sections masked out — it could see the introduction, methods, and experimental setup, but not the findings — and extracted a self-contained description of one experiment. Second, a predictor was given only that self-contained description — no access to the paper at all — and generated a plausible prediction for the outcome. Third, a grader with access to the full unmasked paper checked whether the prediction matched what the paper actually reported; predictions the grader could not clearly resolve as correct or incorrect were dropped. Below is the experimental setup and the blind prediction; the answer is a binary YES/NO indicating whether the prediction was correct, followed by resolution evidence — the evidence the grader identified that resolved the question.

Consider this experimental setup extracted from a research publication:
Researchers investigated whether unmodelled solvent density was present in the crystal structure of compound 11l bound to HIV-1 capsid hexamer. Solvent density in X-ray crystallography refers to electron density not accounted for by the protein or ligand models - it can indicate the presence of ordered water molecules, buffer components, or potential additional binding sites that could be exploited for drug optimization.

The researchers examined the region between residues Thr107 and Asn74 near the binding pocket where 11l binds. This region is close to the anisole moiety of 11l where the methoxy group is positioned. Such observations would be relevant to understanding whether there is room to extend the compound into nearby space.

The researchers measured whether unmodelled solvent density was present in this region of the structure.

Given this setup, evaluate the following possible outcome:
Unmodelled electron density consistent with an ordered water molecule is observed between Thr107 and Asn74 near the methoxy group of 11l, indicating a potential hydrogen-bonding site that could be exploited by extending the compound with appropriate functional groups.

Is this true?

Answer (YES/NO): YES